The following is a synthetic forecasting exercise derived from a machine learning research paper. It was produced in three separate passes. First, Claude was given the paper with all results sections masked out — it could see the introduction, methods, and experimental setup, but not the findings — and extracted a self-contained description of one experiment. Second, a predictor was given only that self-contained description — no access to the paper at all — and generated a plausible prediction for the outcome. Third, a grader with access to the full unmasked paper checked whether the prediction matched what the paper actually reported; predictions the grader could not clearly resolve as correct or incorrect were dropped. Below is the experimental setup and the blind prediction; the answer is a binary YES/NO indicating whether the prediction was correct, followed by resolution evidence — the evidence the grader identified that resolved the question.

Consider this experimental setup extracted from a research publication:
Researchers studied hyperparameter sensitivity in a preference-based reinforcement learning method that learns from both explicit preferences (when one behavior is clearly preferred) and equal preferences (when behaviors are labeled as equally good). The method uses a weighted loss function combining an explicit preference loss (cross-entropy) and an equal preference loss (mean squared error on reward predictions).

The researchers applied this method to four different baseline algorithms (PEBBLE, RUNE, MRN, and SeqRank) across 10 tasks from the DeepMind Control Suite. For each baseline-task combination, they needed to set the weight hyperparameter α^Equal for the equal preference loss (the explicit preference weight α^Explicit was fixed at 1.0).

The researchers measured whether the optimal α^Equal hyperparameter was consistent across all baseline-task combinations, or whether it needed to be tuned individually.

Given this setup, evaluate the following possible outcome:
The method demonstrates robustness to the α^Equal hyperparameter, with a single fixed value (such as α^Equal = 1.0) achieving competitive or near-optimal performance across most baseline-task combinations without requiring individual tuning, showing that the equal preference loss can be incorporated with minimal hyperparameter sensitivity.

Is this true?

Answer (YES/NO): NO